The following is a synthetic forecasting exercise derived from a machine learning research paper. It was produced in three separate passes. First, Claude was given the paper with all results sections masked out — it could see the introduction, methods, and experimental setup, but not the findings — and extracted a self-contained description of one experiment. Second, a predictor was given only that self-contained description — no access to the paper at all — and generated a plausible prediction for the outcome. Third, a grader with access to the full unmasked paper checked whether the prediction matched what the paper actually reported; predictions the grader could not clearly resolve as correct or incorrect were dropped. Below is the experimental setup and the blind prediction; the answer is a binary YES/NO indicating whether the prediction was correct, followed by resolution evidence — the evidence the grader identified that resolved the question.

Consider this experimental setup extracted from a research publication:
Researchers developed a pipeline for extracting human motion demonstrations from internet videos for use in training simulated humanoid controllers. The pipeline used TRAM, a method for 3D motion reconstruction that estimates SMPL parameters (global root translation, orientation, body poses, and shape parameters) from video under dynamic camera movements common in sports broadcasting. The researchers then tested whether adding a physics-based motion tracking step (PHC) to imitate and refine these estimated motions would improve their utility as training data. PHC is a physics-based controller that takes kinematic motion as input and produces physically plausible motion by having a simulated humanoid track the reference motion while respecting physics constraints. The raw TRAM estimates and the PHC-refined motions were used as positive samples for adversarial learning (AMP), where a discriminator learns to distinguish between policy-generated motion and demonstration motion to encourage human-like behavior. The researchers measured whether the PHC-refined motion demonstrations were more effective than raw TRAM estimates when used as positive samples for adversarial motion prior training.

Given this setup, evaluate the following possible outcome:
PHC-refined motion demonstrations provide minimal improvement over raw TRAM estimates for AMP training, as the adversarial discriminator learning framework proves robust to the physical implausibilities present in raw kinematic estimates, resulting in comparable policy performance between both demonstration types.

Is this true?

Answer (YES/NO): NO